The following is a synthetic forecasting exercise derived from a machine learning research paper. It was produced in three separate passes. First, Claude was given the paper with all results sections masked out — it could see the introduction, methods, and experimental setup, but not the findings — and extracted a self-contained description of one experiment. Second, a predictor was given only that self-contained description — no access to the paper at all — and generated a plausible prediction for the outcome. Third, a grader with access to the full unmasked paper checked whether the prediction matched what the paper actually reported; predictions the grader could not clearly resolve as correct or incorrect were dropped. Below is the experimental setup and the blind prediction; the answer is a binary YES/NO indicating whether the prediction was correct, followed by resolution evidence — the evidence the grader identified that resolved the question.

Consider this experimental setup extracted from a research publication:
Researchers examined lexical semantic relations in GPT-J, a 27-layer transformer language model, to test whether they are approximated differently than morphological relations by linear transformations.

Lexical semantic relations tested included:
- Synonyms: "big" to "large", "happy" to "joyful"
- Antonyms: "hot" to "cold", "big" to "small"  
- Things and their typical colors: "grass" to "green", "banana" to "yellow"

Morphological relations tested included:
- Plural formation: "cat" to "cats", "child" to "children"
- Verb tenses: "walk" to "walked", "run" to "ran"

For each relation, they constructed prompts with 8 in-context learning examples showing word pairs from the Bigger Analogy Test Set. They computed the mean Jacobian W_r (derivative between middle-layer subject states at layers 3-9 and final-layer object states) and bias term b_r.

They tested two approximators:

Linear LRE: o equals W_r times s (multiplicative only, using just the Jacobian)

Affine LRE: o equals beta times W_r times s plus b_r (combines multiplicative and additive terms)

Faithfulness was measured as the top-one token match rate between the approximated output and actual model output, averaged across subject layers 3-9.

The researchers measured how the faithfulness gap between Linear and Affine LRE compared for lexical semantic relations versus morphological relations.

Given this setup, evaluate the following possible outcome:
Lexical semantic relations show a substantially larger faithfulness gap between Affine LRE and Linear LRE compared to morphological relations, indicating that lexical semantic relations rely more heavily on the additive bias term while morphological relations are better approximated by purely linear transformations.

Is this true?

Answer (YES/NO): YES